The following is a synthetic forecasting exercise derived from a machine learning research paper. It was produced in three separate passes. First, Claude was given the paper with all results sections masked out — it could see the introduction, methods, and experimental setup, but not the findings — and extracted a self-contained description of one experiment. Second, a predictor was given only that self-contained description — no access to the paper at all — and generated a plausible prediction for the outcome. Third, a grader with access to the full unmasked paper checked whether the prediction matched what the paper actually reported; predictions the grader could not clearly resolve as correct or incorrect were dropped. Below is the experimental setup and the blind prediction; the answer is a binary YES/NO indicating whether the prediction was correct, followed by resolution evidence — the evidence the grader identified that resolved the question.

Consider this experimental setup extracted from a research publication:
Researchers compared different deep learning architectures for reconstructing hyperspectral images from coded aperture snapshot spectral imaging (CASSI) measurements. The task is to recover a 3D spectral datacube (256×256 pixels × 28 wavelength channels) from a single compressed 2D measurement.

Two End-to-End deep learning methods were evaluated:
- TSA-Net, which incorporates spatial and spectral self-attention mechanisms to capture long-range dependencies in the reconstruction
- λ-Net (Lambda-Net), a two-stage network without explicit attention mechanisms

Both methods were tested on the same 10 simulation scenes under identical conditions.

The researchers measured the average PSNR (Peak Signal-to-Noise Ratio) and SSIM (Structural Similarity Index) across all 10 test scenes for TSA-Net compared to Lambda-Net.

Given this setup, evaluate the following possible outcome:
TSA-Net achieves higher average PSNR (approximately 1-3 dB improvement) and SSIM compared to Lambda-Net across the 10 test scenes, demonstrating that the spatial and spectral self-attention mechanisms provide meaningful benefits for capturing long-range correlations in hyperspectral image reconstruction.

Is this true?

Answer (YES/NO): NO